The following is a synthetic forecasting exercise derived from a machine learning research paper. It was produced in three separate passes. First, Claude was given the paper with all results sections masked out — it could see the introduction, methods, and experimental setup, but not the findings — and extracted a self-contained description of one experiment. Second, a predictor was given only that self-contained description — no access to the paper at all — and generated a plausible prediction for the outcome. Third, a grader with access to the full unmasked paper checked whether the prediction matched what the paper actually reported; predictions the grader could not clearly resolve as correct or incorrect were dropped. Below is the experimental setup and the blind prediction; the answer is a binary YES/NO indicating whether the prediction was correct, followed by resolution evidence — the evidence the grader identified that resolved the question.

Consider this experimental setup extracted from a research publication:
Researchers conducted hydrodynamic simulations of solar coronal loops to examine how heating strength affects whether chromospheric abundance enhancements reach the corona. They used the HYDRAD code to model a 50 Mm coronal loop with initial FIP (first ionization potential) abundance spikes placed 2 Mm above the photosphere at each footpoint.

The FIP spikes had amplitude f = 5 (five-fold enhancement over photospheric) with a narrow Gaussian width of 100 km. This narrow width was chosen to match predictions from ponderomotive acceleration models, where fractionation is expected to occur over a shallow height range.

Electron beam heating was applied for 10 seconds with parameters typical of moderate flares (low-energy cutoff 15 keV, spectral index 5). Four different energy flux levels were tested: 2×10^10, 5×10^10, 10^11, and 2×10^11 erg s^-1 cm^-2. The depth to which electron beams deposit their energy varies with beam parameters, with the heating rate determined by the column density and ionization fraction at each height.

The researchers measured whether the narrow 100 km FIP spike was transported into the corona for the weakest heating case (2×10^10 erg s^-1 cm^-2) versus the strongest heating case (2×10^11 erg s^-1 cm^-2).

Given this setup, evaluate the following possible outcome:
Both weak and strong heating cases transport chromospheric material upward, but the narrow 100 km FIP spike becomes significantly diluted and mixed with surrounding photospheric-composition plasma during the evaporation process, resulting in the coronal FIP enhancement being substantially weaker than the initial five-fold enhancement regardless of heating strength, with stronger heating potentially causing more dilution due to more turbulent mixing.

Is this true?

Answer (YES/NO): NO